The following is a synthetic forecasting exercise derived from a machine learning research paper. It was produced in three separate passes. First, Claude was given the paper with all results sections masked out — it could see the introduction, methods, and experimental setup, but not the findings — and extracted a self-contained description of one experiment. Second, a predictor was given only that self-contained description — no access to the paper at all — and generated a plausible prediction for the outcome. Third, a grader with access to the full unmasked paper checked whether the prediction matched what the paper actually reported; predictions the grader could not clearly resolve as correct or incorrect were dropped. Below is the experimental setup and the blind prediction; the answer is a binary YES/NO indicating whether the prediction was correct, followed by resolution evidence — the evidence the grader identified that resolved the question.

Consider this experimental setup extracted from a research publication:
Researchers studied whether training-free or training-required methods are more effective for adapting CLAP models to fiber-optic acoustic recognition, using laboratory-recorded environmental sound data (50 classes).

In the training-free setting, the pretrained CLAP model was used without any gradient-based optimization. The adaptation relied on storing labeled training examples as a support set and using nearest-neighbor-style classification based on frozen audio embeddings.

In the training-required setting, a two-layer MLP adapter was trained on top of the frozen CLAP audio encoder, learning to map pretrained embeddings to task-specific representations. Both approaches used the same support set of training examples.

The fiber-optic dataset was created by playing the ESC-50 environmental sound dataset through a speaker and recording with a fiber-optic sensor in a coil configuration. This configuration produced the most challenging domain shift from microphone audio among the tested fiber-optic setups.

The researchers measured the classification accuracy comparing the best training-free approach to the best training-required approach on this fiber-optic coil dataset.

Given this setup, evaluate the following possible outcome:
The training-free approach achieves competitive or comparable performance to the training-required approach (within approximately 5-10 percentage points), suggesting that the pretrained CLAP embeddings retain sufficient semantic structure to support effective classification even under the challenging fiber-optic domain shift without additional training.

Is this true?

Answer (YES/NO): YES